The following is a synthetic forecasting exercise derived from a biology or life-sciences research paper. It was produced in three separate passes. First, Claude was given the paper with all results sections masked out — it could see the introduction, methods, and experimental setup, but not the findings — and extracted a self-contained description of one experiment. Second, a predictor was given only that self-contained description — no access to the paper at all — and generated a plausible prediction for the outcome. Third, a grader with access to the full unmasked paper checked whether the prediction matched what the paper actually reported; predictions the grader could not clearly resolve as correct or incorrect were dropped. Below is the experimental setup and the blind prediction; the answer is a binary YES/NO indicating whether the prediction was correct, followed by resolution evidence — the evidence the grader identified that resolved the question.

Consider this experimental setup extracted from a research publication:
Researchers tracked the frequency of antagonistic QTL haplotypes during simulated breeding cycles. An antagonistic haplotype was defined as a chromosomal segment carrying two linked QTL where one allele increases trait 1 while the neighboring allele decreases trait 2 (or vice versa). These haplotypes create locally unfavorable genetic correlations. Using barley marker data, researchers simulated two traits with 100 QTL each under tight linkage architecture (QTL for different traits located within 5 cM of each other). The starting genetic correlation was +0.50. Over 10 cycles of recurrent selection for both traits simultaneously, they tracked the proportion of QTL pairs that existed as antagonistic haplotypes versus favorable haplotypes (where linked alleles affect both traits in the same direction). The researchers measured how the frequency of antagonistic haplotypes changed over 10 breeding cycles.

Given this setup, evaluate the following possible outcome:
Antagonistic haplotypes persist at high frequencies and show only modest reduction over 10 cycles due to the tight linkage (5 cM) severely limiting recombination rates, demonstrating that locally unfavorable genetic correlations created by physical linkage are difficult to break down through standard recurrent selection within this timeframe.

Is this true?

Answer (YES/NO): NO